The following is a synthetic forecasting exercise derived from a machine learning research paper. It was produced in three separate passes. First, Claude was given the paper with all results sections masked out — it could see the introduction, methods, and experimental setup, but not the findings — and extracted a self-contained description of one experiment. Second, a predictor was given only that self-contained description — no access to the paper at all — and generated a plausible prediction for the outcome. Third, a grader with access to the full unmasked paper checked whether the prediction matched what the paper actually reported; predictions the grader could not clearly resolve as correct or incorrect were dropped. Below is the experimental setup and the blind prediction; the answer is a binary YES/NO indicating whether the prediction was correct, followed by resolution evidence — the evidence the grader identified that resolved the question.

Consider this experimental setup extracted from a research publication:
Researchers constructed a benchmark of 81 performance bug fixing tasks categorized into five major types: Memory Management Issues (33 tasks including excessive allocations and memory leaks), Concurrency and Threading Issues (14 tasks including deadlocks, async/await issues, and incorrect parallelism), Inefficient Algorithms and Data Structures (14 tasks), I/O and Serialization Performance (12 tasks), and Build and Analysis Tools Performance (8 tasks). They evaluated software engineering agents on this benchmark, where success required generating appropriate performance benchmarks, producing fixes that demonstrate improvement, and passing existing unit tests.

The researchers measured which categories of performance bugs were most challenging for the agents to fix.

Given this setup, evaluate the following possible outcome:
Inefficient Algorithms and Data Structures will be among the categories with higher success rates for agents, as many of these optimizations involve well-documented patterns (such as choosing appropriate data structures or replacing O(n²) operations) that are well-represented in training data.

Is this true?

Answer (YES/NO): YES